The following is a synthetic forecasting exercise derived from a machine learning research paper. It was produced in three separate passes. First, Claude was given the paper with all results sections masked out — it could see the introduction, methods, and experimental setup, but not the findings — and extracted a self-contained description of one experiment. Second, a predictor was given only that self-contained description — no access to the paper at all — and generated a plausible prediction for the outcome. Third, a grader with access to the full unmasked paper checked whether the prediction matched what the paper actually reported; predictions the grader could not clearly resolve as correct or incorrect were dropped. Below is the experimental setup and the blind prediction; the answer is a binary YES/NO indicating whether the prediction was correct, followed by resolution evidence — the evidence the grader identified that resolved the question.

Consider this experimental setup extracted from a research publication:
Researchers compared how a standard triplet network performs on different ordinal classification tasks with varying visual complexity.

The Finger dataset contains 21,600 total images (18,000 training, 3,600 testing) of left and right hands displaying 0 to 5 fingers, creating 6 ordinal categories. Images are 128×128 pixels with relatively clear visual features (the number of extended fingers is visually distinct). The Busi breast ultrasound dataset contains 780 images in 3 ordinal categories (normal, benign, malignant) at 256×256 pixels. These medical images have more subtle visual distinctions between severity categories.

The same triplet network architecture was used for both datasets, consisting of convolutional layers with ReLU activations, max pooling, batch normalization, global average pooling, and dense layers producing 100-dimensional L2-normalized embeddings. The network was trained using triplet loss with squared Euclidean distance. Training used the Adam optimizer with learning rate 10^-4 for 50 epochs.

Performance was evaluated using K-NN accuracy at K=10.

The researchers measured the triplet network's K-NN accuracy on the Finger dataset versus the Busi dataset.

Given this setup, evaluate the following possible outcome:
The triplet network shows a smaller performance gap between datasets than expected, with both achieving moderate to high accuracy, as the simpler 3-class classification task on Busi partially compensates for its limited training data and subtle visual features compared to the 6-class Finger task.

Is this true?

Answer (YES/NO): NO